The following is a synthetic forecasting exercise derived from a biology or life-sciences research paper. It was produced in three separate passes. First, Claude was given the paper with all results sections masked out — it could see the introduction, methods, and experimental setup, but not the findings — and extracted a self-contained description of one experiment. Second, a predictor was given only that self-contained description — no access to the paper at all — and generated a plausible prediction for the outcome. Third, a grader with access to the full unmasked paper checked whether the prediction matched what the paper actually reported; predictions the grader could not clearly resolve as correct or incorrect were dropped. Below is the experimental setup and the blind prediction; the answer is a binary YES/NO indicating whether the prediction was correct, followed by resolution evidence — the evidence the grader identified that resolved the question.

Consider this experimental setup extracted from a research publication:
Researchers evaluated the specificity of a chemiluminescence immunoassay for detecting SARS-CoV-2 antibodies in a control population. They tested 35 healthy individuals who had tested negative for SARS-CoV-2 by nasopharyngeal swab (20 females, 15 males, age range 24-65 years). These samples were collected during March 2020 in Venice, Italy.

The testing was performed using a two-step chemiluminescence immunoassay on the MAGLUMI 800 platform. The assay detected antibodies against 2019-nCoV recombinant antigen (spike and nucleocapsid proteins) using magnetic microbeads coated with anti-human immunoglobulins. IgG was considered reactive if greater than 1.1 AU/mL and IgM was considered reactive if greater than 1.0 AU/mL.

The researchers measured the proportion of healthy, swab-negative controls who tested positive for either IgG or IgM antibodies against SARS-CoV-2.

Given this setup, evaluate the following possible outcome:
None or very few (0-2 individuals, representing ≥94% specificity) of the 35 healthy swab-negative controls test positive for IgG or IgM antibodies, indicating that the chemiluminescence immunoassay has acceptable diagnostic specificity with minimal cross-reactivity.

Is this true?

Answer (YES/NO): YES